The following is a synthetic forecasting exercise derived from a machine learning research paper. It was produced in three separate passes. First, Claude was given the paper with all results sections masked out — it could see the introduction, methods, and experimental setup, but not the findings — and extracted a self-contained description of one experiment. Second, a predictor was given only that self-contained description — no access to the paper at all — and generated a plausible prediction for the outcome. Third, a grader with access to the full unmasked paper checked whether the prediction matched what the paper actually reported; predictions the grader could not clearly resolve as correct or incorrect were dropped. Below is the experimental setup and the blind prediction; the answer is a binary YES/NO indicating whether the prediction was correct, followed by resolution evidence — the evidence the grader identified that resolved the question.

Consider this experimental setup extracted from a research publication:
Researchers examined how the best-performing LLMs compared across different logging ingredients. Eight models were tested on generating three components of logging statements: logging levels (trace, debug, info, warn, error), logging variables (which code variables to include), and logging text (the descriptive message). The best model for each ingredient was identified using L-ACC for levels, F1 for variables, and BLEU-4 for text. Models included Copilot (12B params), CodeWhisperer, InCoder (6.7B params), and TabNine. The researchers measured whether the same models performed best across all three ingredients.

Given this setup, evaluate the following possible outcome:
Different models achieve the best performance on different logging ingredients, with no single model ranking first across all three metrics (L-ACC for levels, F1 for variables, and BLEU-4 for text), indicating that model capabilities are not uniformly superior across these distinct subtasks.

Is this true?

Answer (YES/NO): YES